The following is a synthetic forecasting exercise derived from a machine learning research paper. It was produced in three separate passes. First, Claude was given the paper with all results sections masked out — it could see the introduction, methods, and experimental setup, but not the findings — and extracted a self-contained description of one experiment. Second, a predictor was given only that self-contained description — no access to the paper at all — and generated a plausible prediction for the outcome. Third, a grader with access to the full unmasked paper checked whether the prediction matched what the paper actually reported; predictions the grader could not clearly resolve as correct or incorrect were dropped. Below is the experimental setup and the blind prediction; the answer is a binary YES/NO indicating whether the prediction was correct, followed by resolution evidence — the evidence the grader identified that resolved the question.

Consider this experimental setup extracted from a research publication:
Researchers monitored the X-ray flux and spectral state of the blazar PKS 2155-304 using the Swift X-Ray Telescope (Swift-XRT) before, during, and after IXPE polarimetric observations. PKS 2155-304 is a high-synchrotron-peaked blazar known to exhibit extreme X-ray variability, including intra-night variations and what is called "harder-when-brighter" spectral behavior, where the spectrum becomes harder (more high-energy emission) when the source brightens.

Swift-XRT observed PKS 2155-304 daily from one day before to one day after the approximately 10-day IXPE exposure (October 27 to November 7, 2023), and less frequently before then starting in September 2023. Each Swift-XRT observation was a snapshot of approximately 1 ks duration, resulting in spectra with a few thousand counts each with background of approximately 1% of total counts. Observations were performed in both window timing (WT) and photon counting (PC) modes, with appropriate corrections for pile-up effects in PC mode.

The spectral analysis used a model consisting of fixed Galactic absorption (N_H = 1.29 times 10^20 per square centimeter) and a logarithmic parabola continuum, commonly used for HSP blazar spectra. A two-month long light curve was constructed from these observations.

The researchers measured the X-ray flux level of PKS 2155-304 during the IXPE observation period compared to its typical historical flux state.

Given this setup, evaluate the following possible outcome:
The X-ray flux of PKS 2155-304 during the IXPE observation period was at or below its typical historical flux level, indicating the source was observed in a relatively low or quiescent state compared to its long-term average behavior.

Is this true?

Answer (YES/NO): NO